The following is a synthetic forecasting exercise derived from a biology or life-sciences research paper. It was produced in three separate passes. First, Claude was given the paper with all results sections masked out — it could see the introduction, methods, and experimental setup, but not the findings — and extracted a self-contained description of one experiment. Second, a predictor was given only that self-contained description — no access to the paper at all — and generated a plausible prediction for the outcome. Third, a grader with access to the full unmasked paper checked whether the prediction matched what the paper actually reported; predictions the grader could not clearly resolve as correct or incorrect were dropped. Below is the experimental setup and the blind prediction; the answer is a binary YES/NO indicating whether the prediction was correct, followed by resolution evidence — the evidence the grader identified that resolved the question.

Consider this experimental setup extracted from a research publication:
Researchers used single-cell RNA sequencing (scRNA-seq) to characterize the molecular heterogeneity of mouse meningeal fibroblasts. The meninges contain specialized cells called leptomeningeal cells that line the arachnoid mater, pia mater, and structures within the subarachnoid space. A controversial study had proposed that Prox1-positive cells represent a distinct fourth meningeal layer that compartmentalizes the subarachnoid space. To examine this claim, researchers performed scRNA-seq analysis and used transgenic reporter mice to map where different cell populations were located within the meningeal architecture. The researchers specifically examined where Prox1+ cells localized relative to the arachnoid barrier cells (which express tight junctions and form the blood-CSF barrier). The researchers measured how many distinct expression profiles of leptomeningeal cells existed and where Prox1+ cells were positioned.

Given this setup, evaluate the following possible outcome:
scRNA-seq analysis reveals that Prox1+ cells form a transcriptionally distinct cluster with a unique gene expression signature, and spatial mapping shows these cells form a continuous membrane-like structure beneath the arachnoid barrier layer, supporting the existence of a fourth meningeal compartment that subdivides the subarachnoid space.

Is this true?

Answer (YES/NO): NO